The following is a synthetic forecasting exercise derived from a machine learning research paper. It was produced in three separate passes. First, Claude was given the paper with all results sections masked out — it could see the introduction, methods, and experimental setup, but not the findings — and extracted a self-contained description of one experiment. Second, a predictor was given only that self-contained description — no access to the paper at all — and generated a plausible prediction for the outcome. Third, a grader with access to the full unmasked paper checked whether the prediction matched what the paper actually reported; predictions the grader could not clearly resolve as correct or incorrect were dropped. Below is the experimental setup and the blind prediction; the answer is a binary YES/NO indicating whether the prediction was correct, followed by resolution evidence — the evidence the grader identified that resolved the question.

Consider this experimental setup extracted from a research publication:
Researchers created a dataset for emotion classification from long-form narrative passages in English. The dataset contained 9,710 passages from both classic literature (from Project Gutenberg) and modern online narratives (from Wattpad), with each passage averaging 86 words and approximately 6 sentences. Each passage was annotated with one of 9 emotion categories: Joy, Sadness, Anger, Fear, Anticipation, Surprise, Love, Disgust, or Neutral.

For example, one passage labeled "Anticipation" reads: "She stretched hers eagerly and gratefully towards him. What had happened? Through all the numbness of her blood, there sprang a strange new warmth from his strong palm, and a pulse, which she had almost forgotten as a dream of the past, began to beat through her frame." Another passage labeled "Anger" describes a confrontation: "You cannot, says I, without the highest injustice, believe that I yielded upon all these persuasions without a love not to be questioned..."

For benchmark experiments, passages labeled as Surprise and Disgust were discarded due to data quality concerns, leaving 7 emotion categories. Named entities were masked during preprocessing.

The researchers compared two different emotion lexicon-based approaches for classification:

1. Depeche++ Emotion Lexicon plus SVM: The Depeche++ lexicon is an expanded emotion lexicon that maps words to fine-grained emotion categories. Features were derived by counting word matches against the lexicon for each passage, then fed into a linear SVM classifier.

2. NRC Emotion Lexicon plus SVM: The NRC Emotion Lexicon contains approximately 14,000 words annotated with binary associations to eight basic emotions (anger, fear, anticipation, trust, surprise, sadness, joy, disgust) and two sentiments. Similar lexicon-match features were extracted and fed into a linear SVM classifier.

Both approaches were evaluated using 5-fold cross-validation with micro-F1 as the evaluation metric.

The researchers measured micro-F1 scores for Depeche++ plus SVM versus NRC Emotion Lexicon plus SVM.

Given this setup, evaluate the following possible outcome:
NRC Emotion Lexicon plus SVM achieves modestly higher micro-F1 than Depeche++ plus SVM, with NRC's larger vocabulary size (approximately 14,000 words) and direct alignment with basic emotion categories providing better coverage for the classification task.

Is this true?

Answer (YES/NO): YES